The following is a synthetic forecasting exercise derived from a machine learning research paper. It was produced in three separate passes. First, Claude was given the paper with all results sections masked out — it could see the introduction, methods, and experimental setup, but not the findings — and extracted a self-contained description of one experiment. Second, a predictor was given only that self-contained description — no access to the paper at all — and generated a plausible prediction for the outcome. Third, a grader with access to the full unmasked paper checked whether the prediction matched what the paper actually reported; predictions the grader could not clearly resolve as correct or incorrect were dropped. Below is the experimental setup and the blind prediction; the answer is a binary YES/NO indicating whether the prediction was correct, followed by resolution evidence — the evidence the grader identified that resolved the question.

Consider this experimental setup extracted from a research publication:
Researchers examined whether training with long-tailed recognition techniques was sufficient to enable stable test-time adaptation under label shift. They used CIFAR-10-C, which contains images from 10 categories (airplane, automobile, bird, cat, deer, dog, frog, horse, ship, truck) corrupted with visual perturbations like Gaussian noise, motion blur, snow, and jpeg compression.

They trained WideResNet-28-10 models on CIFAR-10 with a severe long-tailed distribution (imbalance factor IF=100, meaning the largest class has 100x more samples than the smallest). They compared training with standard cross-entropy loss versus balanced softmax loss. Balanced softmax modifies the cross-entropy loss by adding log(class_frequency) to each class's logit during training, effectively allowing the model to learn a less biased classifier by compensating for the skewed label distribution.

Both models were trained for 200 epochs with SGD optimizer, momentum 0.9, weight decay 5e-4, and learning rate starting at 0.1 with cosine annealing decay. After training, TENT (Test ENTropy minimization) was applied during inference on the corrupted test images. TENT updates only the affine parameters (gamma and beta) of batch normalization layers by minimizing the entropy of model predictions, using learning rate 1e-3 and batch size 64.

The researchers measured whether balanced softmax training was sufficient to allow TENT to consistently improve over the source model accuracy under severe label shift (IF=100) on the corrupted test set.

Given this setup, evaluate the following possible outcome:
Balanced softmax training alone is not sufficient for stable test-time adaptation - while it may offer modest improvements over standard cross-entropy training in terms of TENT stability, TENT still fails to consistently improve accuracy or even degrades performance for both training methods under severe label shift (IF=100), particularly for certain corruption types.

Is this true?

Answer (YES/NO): YES